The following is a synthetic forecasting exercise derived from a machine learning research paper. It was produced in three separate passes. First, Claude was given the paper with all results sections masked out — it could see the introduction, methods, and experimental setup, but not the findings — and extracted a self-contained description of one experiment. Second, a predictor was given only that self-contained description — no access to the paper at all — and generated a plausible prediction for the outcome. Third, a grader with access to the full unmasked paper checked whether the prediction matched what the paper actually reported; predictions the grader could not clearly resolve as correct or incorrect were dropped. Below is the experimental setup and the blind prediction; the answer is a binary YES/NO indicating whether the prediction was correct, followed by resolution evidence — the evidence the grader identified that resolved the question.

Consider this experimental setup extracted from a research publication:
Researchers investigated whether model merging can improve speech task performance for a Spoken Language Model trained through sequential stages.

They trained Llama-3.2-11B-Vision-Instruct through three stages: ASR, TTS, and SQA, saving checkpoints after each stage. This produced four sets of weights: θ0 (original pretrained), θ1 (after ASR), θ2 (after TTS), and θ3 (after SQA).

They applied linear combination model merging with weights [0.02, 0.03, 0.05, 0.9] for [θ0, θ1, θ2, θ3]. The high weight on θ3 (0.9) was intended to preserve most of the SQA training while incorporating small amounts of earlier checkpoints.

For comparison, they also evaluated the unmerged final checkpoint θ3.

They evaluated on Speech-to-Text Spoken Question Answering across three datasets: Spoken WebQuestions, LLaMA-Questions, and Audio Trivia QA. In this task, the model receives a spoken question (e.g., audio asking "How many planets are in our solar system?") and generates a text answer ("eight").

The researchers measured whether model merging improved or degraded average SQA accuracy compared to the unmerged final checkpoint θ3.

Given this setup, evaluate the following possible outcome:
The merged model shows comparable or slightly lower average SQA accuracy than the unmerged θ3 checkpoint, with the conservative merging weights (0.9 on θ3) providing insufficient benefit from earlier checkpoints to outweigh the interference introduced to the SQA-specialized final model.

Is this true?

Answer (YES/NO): NO